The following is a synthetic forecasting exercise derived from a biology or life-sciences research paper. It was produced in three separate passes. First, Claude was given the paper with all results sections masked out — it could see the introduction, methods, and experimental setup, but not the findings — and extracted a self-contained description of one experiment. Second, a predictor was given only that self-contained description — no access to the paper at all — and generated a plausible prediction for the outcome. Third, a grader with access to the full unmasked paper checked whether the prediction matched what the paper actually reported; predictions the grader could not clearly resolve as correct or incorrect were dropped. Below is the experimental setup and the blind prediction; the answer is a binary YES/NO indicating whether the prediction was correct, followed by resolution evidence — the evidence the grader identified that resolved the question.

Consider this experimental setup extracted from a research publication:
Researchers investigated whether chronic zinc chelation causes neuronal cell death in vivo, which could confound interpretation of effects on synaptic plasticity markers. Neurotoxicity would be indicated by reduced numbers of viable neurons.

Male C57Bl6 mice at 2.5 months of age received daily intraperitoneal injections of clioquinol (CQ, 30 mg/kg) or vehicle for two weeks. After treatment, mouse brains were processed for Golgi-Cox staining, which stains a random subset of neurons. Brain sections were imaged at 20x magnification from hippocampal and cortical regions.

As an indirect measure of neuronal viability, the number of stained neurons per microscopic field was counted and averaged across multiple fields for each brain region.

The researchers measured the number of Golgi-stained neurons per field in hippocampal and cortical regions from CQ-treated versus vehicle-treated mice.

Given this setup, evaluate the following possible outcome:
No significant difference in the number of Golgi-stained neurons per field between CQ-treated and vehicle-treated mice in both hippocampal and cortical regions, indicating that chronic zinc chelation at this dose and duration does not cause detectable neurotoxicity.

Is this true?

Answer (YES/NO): YES